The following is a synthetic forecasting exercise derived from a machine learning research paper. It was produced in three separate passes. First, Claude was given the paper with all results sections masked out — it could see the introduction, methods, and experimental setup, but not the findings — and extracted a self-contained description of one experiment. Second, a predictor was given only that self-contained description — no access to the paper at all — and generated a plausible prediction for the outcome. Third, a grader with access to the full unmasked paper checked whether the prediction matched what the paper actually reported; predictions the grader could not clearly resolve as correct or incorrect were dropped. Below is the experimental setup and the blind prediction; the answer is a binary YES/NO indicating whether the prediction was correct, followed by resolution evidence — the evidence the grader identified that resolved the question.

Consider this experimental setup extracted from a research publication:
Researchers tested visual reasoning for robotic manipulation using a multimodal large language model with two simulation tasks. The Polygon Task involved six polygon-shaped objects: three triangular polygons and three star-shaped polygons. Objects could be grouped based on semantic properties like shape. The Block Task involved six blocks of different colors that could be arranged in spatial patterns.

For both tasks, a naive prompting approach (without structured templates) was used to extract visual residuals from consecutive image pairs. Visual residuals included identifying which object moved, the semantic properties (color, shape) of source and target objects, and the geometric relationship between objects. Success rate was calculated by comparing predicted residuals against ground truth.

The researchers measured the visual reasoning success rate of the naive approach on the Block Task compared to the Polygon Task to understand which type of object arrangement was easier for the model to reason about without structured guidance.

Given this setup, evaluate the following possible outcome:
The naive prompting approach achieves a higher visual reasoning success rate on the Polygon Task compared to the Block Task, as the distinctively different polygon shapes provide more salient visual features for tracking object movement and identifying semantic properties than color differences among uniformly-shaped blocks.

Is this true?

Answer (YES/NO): YES